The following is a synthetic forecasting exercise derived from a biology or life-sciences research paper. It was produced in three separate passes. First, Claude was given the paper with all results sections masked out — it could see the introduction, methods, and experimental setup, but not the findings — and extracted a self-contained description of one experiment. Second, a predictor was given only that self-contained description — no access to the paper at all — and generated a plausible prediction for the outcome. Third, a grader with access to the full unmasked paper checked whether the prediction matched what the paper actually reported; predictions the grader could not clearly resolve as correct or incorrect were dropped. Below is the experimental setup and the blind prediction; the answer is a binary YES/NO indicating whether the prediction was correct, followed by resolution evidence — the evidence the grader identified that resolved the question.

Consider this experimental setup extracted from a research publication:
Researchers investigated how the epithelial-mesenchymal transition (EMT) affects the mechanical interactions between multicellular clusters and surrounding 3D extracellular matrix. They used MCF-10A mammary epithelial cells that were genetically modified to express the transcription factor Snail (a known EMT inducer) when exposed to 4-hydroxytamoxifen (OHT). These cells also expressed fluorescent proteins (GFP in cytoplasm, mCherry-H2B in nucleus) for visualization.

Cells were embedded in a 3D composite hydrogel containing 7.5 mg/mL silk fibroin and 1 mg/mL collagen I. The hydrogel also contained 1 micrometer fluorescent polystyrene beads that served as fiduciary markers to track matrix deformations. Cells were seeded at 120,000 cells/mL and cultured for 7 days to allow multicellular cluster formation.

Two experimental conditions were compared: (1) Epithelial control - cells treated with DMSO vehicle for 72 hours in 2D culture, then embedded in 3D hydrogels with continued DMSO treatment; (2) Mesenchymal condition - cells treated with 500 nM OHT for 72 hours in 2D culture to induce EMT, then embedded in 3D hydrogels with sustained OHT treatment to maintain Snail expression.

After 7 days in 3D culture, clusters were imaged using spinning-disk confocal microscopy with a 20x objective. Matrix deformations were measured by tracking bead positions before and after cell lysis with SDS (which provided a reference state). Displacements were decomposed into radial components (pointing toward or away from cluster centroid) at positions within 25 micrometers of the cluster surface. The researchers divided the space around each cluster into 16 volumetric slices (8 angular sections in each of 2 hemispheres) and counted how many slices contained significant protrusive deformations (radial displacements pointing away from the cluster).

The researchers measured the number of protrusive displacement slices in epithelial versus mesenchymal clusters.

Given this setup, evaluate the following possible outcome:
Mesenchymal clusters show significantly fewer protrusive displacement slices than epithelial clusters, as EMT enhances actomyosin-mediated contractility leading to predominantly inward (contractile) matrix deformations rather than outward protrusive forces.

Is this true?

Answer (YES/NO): YES